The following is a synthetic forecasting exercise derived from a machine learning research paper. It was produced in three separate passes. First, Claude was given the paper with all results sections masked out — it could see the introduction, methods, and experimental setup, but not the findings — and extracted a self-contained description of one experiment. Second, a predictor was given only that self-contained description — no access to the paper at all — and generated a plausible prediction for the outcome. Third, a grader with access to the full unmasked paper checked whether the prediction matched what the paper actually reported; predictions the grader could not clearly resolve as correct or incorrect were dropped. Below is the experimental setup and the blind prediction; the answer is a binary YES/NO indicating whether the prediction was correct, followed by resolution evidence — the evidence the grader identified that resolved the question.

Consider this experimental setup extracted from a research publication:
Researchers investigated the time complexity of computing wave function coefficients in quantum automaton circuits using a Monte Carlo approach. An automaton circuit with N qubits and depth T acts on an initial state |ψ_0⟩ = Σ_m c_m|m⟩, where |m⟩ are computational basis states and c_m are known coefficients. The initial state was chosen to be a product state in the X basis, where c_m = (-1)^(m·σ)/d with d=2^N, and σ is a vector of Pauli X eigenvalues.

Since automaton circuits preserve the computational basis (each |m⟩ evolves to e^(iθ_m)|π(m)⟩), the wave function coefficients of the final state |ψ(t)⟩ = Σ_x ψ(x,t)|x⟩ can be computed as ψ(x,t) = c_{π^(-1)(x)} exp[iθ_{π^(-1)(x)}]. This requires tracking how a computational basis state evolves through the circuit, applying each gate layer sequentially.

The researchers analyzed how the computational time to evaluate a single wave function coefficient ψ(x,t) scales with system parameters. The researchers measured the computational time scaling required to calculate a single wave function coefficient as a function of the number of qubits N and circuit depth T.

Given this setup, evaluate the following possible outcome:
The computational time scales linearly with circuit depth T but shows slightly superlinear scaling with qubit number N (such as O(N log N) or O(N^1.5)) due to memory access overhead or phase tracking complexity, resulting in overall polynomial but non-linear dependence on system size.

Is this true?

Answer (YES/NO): NO